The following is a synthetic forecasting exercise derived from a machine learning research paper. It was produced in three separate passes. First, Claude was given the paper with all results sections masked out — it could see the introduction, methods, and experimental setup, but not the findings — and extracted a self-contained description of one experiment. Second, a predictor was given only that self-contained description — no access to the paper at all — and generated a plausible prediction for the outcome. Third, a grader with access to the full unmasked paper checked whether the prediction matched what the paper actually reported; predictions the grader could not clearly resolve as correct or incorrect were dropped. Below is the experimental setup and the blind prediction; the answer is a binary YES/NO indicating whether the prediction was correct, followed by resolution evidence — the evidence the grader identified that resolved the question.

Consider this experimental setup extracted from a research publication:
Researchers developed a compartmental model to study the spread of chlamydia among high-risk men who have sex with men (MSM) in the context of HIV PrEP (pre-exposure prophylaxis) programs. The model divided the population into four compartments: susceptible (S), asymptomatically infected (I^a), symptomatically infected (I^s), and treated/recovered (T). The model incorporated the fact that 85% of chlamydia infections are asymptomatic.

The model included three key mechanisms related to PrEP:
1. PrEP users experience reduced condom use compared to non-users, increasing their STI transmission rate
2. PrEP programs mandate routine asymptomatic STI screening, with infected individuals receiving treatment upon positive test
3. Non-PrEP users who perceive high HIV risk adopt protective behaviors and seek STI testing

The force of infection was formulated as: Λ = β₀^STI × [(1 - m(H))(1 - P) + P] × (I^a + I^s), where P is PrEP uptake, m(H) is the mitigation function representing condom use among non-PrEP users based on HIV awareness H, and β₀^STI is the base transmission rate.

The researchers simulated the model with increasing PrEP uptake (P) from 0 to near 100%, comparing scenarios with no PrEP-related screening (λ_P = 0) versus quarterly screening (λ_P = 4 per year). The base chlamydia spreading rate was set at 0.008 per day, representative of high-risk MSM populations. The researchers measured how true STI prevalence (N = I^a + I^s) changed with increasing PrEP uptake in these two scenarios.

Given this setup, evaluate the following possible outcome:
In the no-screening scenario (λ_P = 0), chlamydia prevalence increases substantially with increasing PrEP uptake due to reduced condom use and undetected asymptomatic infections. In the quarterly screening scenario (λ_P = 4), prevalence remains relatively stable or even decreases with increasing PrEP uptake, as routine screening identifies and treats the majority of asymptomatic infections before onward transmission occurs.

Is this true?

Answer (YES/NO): YES